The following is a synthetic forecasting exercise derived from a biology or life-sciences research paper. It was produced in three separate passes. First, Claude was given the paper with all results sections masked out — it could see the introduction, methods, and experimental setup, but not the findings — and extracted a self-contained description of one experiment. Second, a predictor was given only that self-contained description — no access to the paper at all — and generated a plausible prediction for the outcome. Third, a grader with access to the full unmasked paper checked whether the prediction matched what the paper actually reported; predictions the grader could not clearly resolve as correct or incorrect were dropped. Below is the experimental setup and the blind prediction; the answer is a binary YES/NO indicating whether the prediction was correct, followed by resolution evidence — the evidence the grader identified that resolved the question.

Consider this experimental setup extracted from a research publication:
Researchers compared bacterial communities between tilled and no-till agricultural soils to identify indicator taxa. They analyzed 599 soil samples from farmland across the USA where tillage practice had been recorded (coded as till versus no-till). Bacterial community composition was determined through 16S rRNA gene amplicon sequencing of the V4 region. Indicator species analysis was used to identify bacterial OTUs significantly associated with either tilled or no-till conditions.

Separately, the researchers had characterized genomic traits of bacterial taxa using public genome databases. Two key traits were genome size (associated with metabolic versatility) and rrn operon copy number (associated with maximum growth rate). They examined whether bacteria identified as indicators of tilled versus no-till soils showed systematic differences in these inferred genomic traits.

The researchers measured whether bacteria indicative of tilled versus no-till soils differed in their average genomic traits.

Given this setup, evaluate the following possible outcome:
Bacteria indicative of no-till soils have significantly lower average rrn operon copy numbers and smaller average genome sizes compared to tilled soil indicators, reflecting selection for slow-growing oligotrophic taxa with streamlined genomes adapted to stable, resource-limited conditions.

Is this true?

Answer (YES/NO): NO